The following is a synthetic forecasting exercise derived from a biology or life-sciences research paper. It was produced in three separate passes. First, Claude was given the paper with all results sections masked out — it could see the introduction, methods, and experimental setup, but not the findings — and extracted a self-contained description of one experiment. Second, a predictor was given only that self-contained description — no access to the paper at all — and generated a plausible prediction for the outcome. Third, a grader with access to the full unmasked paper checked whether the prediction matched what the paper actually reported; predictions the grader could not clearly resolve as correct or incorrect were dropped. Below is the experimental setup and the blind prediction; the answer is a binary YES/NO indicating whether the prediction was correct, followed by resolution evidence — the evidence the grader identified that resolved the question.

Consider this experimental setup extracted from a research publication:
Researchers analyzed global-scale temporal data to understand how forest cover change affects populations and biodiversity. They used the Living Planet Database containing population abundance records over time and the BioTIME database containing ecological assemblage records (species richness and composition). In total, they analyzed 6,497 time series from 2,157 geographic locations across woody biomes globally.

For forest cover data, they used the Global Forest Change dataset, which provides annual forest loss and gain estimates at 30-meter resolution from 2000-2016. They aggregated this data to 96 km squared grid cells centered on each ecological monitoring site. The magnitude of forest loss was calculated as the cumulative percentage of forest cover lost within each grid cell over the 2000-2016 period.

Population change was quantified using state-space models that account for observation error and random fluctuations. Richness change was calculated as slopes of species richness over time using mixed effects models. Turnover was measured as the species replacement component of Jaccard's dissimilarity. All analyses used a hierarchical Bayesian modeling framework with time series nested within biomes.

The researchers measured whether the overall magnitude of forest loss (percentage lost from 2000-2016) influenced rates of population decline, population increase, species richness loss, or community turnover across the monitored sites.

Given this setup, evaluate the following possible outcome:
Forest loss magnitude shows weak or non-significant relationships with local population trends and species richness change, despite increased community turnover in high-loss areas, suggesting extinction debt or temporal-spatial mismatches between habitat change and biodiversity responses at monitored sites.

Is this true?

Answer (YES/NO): NO